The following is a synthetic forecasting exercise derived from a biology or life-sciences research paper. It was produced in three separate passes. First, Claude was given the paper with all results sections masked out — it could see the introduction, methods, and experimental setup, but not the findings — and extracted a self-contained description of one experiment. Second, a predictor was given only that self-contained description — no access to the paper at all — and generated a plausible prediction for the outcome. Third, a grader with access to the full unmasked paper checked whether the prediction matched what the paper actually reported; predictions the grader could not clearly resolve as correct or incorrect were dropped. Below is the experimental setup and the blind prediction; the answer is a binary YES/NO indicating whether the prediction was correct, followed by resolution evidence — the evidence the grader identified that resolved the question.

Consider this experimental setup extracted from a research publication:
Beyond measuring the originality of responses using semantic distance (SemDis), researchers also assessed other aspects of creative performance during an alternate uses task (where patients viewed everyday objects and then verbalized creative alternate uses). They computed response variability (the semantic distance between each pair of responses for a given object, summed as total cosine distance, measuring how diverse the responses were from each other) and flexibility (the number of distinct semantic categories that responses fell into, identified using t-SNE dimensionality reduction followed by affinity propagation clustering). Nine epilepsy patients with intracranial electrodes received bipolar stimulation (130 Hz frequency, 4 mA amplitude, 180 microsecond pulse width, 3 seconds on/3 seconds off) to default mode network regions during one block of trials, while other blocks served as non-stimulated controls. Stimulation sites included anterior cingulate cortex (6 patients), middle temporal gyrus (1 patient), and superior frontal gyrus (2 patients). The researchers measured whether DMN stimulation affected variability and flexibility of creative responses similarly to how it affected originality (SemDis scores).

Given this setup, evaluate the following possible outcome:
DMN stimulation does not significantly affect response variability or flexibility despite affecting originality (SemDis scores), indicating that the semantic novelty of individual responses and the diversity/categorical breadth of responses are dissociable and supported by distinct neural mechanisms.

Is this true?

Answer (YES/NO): YES